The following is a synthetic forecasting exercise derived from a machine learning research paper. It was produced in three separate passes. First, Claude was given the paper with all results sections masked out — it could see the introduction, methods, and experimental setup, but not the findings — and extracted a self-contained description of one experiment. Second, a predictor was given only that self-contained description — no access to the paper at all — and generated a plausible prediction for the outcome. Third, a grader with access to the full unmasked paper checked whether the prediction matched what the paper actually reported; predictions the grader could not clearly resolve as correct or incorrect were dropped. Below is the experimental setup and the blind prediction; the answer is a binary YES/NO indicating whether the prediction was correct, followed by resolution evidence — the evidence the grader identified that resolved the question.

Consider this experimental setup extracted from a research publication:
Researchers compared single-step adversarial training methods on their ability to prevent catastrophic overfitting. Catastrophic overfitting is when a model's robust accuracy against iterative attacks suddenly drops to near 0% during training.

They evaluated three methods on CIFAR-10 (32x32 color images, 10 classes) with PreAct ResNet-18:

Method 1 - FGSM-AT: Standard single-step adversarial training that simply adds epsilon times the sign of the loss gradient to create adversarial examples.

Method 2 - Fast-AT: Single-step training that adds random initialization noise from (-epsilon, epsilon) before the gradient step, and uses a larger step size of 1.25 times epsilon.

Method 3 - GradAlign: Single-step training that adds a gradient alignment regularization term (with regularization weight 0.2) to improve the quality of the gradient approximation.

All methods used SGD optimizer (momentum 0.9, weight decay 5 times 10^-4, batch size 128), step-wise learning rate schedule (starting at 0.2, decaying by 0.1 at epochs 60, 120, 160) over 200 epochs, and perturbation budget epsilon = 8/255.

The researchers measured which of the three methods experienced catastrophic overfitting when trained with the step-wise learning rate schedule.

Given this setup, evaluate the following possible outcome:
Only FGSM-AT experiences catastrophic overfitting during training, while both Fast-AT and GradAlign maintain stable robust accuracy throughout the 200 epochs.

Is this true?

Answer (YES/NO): NO